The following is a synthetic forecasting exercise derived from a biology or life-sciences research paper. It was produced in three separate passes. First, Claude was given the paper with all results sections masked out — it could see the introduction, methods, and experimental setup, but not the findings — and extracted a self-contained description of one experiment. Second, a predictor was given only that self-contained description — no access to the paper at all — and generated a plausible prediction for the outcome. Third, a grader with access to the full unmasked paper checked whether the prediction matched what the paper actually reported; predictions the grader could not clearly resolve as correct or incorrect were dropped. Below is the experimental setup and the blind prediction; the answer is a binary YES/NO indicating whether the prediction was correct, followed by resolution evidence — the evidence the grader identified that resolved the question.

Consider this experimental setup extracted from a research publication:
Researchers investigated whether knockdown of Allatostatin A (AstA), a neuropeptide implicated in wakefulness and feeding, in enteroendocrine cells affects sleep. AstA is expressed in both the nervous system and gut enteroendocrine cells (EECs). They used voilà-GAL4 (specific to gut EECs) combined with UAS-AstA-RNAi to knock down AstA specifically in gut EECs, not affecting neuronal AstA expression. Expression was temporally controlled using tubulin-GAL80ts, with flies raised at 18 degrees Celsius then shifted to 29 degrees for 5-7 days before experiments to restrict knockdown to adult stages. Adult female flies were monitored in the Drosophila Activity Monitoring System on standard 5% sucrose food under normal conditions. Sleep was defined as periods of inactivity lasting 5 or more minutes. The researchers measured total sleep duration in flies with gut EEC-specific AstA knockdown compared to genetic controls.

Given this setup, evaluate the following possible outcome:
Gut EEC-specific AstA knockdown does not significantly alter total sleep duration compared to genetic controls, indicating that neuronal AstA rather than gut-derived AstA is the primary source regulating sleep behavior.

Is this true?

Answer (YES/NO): NO